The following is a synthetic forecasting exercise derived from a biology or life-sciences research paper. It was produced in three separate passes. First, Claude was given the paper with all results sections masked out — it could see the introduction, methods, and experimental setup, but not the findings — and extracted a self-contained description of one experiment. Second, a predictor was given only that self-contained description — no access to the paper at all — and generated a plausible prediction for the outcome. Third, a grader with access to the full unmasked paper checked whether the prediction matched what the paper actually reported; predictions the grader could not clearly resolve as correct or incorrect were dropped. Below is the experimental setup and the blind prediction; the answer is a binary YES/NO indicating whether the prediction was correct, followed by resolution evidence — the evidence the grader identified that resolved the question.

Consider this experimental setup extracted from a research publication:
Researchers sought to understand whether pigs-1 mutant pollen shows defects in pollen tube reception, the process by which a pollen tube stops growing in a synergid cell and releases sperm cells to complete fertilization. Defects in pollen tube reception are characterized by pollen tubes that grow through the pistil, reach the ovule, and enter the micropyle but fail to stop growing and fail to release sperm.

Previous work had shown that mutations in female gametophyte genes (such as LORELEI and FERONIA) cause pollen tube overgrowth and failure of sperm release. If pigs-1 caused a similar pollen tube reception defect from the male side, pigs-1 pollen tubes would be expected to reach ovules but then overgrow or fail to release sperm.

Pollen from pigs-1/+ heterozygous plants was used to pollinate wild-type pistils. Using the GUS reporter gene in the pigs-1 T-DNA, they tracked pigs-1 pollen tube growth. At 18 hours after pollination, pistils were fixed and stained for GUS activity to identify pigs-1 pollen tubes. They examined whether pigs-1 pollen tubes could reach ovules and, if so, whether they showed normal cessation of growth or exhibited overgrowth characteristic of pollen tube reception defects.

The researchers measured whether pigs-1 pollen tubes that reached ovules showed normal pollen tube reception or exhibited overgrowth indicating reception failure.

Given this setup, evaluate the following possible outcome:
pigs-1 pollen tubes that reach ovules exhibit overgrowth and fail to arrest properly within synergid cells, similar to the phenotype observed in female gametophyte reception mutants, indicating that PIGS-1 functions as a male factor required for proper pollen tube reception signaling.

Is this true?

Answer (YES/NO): NO